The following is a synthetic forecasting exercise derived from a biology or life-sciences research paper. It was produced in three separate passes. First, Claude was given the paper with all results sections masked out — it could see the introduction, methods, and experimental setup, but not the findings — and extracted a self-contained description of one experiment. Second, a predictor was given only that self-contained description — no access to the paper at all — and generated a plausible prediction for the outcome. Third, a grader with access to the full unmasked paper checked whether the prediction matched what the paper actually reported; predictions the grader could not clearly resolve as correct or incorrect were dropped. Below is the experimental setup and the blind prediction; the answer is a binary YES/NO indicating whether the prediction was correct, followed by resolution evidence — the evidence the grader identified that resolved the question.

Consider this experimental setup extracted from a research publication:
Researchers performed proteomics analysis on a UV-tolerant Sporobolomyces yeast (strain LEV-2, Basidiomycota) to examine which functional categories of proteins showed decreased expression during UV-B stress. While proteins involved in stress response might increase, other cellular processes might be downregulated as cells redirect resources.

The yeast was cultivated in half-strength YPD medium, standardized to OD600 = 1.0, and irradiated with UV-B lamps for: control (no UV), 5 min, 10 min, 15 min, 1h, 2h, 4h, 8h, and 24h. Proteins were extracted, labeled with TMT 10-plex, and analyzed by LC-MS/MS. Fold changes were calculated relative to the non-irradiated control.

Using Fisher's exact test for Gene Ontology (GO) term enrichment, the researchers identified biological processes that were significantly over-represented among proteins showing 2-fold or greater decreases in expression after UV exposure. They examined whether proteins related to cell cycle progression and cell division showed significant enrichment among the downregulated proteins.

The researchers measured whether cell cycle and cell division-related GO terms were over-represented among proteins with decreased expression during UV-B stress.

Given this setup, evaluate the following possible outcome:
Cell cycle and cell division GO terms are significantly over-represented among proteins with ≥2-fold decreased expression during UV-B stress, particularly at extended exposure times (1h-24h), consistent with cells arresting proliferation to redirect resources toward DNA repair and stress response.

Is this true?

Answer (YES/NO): NO